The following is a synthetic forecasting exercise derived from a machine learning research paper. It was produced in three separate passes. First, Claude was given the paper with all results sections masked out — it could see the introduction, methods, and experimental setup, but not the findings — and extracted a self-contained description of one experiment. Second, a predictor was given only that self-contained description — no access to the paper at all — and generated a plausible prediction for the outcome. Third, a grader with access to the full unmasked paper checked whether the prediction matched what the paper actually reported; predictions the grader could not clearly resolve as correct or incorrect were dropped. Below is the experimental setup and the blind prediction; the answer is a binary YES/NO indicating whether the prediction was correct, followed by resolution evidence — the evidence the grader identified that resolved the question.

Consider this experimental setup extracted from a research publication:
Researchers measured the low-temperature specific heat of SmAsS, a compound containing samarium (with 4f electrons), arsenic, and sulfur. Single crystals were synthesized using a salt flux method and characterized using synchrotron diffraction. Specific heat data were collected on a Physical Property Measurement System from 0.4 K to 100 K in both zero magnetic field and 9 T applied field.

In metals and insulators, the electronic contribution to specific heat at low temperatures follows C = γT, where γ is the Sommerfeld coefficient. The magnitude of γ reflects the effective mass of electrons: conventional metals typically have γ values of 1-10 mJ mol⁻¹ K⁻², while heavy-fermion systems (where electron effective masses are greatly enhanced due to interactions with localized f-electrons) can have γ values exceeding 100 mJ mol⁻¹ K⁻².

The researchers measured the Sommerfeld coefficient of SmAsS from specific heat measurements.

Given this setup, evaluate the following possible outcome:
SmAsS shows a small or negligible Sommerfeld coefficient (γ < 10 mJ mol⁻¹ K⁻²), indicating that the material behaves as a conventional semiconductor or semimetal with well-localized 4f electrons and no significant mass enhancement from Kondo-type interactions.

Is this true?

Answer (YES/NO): NO